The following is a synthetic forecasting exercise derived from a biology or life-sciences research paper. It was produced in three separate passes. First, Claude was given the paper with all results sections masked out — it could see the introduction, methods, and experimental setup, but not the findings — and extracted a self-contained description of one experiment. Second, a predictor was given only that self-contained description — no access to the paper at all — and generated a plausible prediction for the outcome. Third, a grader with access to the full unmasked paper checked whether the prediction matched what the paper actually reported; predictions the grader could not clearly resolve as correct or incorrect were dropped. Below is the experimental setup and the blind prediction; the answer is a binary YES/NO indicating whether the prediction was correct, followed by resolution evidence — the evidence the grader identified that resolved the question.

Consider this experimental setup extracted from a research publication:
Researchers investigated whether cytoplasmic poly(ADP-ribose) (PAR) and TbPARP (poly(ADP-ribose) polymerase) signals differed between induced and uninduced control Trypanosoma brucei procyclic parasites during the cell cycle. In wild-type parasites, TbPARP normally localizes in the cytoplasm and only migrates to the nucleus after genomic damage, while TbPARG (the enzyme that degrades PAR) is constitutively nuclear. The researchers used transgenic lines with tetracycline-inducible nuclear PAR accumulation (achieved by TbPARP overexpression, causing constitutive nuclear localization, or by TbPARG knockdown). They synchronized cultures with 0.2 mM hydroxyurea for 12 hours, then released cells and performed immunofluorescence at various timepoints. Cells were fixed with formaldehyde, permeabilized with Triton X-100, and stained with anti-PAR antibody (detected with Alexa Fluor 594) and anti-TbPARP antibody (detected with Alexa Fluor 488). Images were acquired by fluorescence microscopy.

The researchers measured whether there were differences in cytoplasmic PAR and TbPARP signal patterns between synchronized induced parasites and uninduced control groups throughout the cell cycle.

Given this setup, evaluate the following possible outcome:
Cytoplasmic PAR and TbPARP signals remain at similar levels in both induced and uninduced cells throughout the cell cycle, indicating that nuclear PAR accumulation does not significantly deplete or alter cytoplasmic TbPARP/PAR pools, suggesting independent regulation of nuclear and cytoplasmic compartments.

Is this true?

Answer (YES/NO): YES